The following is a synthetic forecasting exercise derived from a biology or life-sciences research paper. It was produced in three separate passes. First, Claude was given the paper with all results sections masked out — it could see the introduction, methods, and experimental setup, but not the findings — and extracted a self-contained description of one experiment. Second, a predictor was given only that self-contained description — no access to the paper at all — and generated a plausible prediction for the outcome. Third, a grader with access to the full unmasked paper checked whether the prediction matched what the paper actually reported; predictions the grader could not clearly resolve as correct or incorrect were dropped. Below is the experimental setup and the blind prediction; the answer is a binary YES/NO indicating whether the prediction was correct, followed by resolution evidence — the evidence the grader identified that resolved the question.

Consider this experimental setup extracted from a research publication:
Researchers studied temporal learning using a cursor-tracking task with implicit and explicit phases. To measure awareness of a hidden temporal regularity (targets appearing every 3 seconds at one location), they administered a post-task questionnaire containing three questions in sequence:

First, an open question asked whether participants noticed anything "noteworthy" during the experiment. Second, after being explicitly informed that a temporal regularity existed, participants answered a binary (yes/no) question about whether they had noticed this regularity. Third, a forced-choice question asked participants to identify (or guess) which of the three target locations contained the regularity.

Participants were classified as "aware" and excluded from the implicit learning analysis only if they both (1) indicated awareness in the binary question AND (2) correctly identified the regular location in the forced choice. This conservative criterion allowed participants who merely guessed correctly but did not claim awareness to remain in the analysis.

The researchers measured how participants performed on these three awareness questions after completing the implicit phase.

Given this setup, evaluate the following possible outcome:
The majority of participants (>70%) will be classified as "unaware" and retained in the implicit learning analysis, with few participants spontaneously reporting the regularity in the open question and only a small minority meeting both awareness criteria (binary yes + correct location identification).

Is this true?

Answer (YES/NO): YES